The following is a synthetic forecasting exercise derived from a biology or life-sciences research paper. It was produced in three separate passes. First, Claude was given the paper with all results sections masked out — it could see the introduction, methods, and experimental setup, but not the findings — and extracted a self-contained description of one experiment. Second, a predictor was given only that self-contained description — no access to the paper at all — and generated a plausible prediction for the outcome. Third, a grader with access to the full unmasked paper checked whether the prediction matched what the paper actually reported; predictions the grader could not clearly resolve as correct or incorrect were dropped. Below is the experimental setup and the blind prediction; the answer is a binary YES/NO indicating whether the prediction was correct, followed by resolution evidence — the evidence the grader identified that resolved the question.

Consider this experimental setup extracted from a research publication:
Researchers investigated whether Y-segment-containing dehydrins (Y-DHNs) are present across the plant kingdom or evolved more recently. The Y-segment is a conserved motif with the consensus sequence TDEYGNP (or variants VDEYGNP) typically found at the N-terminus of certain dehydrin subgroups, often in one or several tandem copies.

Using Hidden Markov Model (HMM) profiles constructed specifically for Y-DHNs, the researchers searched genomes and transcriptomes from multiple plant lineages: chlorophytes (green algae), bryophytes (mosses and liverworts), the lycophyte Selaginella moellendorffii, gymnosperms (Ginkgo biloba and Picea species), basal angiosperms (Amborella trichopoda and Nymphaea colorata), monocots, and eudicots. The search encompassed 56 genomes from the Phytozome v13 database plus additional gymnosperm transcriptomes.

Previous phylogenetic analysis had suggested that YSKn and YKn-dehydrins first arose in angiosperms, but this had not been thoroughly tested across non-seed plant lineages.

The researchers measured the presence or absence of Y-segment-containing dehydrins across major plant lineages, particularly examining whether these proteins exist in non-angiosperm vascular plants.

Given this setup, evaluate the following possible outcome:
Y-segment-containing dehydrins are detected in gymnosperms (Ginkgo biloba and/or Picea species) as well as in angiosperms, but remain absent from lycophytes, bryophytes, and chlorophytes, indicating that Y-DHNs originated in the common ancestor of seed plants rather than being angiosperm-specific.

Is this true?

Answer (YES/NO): NO